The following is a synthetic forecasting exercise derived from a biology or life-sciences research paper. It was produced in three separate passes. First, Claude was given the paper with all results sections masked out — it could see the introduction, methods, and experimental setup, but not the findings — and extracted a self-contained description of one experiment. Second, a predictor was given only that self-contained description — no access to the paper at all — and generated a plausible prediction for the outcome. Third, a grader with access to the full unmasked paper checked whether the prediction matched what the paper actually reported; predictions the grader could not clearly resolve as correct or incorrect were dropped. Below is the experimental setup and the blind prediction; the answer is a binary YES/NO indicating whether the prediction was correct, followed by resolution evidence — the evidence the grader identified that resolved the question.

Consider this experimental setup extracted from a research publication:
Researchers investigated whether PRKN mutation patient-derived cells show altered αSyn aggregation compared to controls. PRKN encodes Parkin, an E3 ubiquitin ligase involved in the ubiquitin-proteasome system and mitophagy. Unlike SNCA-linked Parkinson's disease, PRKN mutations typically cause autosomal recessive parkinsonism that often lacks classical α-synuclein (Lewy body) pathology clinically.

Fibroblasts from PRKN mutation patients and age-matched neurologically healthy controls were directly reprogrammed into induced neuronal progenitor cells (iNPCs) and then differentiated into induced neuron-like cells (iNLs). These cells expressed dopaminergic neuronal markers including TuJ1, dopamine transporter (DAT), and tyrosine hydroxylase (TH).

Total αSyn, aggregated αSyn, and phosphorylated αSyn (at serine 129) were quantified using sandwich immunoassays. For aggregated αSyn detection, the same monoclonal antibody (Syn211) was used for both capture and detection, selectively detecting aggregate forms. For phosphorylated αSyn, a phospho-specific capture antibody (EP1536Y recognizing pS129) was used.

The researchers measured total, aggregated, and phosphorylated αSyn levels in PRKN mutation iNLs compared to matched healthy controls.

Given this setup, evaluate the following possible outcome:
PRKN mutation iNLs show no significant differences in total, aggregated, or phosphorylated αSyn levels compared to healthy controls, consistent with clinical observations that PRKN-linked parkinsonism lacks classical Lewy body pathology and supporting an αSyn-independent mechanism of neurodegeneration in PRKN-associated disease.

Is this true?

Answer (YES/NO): YES